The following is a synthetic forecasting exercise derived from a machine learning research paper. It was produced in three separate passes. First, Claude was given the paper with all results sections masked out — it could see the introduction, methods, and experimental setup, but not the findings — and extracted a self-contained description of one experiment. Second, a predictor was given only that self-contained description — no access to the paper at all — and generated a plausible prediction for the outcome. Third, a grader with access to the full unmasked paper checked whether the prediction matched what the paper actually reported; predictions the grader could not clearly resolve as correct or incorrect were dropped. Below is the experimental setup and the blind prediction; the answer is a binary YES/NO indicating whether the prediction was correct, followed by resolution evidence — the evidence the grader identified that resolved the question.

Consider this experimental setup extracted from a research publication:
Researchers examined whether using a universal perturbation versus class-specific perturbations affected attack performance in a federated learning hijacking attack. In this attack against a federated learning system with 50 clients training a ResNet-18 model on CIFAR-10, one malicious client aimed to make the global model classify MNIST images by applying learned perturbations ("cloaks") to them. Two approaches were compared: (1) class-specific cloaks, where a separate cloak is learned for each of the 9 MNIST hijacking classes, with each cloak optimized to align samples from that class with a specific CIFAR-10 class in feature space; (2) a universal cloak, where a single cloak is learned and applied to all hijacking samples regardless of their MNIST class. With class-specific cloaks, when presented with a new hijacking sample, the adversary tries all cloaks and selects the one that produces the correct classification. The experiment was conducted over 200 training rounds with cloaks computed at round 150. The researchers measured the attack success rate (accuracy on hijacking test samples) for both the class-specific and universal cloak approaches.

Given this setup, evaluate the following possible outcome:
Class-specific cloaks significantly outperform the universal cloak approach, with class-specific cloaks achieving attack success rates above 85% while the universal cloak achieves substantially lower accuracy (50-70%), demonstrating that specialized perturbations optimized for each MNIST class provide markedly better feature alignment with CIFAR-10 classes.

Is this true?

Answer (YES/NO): NO